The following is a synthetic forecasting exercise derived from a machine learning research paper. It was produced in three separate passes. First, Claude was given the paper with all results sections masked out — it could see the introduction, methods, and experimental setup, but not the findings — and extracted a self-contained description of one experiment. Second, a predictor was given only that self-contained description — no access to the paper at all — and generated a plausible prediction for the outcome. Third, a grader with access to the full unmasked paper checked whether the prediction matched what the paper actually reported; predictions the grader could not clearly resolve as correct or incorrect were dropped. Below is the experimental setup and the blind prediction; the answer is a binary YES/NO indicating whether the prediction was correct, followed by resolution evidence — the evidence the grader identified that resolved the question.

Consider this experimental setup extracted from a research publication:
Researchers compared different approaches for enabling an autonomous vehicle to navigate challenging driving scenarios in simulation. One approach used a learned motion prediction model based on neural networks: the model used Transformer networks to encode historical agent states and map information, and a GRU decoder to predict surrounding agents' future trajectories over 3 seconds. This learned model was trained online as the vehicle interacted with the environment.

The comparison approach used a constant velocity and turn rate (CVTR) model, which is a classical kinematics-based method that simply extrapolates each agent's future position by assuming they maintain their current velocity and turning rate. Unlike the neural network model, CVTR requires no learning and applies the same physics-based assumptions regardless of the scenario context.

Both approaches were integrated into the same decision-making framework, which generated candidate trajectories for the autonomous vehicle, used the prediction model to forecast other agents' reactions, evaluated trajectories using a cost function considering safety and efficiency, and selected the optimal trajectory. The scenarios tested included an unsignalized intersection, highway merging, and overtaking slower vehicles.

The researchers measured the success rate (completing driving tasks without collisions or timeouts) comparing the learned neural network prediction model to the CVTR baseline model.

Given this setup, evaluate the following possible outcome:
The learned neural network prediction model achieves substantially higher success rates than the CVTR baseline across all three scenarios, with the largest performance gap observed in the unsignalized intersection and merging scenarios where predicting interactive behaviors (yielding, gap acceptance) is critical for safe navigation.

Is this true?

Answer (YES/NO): NO